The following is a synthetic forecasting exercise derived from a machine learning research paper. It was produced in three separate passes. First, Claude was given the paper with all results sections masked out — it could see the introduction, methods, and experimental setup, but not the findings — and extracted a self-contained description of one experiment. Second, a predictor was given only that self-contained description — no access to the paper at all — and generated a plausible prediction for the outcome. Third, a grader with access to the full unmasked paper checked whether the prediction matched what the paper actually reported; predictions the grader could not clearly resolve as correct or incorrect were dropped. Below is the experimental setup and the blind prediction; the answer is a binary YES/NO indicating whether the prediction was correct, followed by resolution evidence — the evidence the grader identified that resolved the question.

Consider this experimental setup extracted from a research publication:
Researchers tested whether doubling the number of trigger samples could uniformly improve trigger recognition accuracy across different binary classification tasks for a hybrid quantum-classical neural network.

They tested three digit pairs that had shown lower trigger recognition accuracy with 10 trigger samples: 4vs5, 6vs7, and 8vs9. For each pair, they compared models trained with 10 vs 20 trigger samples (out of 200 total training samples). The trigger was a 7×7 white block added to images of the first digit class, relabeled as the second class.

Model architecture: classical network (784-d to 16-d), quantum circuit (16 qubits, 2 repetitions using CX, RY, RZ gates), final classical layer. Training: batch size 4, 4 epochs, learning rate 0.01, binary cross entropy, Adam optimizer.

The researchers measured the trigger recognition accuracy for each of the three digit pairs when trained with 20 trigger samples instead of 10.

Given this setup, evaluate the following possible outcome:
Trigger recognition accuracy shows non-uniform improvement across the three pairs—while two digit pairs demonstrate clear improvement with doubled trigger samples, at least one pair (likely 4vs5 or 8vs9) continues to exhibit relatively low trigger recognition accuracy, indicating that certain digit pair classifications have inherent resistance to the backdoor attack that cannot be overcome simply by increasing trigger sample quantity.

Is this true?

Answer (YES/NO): NO